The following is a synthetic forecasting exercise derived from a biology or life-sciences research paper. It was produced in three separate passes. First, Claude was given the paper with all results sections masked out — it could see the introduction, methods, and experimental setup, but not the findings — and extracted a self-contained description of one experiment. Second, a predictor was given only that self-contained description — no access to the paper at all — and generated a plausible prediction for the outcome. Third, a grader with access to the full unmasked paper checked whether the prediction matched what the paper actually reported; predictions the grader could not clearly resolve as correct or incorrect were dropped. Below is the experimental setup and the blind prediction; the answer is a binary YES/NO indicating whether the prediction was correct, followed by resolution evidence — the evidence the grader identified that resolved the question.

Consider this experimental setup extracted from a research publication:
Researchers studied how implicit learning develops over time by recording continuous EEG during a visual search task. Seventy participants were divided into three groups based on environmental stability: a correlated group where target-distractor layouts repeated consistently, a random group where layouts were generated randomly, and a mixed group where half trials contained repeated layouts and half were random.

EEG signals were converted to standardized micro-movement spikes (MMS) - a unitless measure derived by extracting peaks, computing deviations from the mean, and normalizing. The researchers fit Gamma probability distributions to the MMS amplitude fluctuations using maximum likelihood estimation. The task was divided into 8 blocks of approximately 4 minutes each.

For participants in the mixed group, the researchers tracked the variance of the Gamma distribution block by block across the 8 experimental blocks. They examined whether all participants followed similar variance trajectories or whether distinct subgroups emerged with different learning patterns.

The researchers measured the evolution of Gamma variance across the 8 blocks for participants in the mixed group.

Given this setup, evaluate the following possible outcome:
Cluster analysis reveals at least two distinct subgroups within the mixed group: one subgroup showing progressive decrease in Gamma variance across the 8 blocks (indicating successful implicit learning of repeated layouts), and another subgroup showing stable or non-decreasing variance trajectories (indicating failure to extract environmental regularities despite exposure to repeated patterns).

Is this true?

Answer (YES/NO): NO